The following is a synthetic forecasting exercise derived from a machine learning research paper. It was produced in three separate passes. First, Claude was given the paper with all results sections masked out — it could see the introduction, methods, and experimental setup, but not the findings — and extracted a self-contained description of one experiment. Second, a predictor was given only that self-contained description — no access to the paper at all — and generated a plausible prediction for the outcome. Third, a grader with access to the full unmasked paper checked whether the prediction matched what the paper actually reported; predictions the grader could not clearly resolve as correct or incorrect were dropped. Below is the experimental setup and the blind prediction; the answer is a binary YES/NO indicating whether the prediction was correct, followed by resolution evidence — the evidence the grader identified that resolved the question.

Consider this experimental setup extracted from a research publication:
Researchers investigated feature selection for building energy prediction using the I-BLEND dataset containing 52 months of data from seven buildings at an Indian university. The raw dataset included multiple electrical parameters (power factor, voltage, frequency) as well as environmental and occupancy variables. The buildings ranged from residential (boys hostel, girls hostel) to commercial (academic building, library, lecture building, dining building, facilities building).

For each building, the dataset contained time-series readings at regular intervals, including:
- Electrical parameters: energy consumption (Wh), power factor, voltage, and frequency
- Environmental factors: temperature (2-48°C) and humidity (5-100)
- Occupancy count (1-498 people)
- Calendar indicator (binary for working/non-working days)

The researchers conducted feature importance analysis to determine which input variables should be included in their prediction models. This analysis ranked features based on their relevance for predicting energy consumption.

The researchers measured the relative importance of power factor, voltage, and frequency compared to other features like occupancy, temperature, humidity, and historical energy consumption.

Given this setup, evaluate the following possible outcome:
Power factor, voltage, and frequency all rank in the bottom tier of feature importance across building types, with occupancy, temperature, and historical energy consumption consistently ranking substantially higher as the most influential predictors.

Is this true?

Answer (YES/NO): NO